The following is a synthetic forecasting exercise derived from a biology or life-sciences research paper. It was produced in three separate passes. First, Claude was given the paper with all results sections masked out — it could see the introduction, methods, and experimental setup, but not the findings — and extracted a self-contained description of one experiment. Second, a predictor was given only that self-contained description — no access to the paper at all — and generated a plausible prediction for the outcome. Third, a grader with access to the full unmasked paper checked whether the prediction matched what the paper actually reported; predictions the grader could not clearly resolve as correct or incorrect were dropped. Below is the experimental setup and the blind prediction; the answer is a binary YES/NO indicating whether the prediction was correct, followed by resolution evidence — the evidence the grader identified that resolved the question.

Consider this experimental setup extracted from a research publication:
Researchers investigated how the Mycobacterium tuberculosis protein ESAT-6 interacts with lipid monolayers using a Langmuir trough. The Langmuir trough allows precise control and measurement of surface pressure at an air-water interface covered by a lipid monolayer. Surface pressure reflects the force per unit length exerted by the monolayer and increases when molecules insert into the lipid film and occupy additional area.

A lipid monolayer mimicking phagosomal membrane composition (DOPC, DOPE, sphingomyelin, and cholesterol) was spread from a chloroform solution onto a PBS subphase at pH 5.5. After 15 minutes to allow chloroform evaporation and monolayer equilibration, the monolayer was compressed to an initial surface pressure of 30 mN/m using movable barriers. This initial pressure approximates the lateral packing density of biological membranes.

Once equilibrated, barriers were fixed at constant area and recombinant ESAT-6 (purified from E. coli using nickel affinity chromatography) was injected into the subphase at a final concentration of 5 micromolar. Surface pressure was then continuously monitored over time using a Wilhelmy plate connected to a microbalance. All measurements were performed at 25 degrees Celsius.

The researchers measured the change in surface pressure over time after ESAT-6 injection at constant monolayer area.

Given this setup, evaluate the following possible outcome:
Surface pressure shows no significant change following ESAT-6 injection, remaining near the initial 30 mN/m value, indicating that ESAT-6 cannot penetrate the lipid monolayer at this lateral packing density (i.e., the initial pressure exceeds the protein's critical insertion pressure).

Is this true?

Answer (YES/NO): NO